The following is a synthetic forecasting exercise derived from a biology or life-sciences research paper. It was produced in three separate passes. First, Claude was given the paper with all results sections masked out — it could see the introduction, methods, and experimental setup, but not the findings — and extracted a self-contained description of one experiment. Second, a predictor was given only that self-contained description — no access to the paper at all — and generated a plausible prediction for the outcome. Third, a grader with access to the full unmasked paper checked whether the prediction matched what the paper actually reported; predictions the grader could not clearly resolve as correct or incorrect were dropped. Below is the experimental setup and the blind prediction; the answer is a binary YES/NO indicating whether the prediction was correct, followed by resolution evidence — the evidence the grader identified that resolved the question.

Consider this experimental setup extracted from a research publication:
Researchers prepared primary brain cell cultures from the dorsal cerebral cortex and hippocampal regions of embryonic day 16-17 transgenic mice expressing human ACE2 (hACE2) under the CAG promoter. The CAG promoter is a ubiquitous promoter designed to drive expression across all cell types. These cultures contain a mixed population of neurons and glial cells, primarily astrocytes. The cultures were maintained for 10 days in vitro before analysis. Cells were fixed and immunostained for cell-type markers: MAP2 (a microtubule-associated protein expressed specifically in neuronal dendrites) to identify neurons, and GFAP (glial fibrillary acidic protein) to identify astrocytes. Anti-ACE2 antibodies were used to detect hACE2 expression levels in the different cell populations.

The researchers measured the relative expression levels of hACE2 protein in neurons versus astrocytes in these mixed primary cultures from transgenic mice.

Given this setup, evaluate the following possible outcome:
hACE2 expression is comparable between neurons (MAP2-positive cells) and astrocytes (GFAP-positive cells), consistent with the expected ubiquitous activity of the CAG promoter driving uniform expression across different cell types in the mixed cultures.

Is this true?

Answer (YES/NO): NO